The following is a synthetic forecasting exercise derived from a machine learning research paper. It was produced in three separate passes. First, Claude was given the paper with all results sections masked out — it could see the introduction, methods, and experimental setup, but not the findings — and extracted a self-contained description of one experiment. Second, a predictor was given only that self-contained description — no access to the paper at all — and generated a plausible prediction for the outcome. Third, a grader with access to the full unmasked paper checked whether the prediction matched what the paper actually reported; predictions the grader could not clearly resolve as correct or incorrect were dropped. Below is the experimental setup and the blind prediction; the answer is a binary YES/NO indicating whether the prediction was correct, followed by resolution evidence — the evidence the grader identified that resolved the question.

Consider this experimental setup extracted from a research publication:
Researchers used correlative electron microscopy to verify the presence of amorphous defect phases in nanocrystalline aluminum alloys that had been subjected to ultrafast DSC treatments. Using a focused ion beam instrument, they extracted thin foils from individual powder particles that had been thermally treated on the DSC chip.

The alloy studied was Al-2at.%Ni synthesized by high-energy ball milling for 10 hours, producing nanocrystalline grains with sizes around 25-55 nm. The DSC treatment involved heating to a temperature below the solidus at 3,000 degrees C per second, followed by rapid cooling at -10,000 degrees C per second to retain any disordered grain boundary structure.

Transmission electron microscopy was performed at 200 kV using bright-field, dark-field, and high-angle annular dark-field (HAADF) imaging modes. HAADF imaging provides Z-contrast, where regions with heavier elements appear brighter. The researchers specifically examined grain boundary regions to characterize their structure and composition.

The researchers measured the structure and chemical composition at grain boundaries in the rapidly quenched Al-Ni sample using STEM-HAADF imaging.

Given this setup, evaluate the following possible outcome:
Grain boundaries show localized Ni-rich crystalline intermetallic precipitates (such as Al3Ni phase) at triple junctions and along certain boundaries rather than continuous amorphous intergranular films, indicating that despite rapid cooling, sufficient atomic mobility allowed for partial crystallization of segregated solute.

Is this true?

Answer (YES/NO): NO